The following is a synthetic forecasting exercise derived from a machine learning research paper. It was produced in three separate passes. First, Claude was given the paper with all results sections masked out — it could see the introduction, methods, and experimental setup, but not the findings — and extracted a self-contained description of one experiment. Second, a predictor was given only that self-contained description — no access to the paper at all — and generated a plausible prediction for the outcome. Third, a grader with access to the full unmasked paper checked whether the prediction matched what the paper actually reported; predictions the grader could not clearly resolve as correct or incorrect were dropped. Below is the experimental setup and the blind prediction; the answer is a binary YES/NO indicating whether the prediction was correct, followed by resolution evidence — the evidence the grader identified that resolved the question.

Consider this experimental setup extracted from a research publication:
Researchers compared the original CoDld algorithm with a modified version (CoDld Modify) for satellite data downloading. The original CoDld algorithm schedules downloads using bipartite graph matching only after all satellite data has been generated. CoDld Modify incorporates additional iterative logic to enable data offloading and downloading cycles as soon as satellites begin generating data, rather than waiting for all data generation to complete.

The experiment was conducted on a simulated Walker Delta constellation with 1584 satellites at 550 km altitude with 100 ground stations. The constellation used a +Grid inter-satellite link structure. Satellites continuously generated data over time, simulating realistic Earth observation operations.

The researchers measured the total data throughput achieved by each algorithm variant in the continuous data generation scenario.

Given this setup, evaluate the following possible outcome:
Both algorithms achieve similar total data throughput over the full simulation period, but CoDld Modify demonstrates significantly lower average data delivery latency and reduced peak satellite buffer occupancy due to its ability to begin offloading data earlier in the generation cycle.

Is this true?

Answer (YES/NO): NO